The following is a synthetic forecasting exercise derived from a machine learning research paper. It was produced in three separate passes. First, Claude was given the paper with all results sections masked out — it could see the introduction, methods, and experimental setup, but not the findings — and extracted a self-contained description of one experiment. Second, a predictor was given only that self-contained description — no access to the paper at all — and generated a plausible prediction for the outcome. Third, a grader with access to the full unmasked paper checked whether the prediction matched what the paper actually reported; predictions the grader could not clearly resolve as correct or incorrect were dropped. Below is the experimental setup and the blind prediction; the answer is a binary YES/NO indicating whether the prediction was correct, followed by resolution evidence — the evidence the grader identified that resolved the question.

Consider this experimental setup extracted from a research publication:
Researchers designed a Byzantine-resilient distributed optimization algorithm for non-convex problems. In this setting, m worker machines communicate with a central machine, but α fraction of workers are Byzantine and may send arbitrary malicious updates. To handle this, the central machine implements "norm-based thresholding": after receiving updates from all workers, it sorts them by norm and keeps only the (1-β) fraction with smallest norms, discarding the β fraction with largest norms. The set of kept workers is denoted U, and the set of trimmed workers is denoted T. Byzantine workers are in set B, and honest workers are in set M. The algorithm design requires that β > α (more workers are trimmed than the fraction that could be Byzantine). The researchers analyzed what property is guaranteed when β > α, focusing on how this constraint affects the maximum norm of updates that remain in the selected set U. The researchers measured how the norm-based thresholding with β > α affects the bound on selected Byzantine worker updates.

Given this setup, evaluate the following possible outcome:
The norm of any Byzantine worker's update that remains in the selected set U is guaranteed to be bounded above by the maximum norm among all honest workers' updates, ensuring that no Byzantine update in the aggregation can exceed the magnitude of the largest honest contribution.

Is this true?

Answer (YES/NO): YES